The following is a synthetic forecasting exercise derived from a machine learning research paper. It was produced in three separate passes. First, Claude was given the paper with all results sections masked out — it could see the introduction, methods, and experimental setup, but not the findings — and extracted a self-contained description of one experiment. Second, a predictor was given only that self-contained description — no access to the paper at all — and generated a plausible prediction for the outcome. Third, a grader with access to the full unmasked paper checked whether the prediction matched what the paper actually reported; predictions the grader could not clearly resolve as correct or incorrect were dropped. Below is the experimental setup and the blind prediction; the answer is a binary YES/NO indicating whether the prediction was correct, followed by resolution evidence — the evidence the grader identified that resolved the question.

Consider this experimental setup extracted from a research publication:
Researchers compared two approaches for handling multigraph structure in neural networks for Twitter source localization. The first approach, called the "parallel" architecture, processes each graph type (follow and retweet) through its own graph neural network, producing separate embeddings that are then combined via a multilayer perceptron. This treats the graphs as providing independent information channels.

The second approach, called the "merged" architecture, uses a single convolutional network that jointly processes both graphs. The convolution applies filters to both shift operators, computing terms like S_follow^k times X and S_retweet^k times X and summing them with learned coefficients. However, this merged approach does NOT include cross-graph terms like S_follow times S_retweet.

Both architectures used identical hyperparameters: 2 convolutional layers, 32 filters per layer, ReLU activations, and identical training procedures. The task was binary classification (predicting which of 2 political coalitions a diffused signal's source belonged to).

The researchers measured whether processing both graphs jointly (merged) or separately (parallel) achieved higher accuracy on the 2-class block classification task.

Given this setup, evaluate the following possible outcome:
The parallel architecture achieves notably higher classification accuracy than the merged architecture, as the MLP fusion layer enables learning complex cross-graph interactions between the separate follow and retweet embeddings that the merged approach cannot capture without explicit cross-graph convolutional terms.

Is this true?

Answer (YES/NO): NO